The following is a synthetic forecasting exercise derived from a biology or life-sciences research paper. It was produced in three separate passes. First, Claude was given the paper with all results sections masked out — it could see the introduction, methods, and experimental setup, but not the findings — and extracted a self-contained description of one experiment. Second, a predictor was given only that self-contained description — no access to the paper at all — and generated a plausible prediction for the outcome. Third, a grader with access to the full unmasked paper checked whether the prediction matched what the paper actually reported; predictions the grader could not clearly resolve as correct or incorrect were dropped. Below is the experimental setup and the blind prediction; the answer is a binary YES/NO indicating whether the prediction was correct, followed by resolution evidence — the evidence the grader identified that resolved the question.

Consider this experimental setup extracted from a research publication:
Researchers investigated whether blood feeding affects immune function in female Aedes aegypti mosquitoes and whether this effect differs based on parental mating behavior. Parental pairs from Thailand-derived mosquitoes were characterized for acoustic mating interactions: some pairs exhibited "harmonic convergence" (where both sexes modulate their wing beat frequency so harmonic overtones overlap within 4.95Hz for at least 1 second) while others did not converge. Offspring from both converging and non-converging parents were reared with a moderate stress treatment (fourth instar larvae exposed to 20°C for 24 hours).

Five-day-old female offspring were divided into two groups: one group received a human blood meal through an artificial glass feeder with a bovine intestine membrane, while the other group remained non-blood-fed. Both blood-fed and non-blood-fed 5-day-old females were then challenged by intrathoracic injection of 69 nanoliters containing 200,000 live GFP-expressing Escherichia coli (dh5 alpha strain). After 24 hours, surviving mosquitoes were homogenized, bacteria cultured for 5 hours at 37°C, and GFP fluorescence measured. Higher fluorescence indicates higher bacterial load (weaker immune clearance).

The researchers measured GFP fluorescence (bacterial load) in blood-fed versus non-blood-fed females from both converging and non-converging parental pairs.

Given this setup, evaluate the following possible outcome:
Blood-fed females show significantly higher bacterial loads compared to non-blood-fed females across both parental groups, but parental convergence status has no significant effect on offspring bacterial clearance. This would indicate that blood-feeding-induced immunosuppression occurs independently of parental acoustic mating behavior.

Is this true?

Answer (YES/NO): NO